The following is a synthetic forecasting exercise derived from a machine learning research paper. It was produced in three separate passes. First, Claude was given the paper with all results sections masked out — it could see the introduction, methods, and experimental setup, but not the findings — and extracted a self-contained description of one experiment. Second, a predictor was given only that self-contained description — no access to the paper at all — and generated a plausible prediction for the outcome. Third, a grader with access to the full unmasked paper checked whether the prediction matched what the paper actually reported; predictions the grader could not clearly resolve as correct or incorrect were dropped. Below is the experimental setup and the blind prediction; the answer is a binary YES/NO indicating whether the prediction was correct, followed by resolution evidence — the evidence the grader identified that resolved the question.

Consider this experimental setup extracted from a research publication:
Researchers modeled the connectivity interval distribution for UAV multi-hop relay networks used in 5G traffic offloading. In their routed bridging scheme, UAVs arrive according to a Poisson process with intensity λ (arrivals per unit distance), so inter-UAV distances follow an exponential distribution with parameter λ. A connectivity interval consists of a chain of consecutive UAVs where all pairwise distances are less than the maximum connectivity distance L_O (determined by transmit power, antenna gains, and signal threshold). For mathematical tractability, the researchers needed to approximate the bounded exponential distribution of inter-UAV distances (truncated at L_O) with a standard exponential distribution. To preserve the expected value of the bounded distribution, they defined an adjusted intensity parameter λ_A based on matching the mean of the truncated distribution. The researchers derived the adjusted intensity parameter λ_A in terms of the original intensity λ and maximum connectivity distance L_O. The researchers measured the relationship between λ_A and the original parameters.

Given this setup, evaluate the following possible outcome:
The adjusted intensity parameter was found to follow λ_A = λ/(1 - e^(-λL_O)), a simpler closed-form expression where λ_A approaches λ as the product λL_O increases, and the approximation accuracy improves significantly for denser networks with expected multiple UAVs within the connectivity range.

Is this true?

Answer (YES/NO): NO